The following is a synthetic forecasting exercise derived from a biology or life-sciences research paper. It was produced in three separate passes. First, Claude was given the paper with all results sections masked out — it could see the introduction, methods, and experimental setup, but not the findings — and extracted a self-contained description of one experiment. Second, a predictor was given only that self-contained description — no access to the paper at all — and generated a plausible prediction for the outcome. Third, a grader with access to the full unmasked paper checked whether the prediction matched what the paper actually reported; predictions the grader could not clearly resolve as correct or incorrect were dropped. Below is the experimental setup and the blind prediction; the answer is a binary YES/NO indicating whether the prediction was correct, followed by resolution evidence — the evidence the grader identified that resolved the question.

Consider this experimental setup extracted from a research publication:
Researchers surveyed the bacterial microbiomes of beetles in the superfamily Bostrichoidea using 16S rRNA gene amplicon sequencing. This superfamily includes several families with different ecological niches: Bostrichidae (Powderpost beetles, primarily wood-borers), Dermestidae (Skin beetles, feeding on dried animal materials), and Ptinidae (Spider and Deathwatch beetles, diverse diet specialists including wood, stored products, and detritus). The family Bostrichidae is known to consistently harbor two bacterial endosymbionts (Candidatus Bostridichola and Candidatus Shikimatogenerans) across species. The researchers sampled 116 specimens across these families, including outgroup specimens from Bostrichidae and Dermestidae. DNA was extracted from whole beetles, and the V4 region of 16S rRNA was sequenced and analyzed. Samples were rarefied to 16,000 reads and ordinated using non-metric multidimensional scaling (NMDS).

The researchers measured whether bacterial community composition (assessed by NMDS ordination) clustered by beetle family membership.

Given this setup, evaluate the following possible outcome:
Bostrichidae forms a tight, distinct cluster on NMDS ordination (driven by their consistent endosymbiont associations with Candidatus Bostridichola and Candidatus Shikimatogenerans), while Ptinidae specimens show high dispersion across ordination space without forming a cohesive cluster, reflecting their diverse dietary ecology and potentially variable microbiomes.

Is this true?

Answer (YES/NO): NO